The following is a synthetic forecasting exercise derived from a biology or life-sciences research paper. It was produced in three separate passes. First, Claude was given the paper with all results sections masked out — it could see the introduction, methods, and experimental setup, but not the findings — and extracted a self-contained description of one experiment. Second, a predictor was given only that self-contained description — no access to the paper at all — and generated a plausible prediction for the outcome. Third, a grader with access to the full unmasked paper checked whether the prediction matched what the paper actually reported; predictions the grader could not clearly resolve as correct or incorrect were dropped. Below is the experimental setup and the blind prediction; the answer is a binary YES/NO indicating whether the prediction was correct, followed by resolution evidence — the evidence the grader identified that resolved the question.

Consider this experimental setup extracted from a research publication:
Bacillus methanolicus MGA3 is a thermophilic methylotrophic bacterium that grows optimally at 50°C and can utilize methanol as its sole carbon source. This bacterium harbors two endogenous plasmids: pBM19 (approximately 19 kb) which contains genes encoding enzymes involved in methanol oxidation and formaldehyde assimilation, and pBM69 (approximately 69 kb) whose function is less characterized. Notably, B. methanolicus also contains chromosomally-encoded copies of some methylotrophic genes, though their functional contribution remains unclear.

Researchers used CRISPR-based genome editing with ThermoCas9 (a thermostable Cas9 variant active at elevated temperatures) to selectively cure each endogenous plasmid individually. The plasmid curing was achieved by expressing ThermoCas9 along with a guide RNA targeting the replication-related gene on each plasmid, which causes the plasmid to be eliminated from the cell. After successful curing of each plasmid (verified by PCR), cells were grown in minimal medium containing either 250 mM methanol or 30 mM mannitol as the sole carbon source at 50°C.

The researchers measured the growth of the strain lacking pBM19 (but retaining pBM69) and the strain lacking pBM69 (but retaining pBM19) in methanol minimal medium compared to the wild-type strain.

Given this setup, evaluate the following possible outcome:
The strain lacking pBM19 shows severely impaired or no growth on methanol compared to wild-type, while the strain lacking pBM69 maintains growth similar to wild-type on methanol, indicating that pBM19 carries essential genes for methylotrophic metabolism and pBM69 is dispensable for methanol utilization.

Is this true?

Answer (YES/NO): YES